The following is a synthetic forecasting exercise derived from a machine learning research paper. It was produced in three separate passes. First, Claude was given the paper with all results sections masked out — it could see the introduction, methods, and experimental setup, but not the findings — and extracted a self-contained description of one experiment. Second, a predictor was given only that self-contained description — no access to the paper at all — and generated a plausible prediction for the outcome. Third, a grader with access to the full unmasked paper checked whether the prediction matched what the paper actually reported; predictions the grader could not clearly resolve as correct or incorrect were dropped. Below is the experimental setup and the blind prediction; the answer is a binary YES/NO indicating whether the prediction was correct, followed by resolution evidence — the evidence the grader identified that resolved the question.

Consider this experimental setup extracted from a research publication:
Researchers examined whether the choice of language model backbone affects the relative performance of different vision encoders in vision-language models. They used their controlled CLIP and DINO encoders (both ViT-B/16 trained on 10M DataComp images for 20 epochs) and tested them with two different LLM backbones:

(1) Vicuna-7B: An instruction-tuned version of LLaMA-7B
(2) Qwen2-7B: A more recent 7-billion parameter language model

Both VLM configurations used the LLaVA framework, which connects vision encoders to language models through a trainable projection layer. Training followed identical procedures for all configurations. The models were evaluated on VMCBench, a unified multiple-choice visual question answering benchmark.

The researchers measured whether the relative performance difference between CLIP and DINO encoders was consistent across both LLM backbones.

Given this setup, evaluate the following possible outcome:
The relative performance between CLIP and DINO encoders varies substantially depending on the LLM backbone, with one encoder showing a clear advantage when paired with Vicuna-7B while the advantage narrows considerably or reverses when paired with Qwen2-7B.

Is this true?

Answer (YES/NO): NO